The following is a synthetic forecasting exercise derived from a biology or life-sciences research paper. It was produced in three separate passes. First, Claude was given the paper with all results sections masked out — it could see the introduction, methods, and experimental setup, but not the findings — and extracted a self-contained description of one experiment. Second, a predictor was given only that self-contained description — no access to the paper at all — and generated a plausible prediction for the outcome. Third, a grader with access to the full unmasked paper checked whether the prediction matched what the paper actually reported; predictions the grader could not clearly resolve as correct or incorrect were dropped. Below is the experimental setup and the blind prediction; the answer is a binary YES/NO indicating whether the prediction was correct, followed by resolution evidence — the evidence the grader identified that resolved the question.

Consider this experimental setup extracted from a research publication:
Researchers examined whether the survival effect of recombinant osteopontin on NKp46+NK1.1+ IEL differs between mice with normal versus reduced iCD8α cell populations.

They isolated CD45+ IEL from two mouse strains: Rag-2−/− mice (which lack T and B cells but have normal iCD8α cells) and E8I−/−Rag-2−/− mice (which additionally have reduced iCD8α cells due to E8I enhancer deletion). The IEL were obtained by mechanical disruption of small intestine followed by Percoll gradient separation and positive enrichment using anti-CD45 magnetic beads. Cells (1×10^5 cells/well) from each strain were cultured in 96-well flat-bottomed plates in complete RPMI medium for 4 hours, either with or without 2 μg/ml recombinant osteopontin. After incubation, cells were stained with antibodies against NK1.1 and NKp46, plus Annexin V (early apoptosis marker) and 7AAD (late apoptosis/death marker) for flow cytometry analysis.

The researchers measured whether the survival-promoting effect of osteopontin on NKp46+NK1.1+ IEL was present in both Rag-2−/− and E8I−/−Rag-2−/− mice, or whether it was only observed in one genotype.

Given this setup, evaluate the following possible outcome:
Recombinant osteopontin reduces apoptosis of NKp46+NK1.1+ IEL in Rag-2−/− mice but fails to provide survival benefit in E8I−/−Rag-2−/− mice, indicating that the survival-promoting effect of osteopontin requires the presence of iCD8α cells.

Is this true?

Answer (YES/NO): NO